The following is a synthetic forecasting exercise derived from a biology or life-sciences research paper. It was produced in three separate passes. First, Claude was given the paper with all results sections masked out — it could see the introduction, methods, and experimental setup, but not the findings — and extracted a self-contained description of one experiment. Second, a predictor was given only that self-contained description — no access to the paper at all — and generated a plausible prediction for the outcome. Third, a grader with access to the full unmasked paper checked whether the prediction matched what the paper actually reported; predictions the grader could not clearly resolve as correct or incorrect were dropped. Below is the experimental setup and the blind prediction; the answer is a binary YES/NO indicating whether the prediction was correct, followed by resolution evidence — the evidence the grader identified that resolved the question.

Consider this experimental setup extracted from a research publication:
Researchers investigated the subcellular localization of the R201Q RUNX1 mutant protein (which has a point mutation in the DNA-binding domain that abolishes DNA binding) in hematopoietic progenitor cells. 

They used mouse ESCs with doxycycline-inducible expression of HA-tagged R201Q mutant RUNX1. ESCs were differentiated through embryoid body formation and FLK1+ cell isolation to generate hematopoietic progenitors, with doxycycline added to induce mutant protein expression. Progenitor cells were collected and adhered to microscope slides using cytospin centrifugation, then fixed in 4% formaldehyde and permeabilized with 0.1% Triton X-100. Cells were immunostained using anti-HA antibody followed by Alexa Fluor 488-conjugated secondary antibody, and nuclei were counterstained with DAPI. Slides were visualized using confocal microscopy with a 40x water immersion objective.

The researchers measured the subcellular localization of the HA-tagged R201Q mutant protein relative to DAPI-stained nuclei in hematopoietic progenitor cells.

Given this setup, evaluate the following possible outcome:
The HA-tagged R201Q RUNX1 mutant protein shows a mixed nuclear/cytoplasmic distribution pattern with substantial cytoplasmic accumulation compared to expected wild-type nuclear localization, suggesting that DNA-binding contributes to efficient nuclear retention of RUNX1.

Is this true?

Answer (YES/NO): NO